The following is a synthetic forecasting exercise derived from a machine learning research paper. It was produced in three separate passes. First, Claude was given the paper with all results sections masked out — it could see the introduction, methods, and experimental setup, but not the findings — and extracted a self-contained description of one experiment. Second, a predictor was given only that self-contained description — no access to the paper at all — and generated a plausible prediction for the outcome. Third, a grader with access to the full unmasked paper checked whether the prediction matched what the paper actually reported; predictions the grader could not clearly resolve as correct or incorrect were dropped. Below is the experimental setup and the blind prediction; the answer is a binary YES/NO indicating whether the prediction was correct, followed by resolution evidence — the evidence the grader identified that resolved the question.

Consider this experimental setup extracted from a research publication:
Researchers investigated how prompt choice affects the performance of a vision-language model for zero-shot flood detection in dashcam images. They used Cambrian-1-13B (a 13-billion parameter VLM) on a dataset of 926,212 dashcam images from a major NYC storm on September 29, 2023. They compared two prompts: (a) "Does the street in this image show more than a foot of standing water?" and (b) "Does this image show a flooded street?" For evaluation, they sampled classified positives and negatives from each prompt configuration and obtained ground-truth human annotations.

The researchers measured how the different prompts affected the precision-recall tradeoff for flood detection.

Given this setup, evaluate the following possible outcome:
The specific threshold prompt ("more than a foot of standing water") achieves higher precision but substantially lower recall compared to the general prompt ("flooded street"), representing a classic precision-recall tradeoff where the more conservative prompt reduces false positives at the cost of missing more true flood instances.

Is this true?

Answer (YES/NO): NO